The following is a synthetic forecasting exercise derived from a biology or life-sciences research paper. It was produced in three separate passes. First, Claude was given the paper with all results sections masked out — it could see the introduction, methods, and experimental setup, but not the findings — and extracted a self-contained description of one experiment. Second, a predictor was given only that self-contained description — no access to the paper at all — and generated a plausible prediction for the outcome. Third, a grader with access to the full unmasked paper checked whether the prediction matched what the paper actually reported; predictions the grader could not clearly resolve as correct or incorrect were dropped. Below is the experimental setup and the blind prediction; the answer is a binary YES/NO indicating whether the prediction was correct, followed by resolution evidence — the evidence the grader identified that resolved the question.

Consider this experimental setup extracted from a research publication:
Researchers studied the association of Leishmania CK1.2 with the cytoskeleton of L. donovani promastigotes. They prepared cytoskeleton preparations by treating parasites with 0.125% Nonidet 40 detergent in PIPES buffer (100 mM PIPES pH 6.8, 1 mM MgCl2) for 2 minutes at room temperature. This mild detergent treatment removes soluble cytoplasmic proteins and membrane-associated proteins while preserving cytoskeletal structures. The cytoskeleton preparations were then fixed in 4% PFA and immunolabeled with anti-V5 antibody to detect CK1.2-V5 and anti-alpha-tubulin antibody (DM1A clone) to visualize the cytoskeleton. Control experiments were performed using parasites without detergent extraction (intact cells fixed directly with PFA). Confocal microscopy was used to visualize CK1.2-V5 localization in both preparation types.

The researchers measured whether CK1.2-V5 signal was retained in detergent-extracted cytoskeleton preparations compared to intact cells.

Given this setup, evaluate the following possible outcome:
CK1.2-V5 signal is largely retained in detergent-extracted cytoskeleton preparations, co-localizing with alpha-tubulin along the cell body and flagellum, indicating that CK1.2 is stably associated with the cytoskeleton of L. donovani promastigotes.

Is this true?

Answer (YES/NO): NO